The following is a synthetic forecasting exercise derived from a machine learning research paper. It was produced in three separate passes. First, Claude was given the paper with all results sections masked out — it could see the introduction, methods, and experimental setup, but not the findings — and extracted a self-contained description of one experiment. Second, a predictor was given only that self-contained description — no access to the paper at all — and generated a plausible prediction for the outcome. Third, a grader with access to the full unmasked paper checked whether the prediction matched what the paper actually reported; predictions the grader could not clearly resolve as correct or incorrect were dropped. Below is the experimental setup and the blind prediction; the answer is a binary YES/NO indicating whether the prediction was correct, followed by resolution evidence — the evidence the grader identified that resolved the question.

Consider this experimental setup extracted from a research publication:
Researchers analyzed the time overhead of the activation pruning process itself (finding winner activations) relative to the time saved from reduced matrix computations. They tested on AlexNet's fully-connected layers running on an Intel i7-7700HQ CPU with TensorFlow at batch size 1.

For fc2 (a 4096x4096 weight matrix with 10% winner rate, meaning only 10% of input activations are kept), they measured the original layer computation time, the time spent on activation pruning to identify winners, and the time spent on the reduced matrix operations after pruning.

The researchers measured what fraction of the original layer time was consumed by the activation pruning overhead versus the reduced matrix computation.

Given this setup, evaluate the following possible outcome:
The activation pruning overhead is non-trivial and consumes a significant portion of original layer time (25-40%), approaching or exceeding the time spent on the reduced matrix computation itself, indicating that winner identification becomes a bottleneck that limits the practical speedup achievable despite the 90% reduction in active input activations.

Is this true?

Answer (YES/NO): NO